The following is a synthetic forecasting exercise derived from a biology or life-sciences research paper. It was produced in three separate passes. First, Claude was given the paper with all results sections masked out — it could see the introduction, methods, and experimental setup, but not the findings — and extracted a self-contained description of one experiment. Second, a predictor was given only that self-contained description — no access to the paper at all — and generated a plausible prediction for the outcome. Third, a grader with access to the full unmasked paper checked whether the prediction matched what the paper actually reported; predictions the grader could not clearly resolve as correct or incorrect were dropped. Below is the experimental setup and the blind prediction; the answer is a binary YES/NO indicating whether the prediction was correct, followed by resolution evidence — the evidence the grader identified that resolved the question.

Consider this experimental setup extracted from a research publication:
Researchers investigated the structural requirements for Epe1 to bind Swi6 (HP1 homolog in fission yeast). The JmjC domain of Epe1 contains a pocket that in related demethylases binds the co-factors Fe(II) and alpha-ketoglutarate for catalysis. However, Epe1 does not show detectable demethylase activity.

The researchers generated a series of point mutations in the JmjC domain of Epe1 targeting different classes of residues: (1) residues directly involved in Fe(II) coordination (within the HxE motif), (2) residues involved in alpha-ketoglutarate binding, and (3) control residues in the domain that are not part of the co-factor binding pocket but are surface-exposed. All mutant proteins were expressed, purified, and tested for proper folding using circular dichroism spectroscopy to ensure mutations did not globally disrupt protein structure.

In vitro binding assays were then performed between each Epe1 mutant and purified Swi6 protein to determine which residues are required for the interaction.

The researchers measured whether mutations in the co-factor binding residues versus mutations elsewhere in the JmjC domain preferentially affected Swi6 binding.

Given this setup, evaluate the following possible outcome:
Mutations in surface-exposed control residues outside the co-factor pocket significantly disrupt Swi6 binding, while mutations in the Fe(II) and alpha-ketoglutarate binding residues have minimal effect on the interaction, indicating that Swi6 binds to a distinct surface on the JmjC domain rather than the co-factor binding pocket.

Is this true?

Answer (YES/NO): NO